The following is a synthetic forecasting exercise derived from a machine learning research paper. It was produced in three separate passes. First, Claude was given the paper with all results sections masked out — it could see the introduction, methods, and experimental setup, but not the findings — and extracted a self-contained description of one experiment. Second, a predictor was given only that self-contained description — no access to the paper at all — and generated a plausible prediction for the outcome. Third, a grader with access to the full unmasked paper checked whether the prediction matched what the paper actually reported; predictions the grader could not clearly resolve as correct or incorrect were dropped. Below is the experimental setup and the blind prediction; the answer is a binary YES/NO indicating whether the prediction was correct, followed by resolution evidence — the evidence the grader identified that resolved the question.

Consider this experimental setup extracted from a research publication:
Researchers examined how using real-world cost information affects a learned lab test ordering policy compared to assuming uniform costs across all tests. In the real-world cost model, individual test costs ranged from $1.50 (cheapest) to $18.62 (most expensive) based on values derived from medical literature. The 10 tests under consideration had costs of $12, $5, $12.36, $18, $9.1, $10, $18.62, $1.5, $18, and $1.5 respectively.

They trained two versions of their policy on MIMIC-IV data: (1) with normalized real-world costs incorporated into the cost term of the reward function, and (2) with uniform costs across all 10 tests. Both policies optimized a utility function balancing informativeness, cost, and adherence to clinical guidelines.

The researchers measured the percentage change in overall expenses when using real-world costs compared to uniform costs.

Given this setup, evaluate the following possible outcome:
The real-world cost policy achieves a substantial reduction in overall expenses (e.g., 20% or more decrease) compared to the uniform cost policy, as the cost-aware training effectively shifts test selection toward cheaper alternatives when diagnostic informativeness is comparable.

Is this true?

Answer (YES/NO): NO